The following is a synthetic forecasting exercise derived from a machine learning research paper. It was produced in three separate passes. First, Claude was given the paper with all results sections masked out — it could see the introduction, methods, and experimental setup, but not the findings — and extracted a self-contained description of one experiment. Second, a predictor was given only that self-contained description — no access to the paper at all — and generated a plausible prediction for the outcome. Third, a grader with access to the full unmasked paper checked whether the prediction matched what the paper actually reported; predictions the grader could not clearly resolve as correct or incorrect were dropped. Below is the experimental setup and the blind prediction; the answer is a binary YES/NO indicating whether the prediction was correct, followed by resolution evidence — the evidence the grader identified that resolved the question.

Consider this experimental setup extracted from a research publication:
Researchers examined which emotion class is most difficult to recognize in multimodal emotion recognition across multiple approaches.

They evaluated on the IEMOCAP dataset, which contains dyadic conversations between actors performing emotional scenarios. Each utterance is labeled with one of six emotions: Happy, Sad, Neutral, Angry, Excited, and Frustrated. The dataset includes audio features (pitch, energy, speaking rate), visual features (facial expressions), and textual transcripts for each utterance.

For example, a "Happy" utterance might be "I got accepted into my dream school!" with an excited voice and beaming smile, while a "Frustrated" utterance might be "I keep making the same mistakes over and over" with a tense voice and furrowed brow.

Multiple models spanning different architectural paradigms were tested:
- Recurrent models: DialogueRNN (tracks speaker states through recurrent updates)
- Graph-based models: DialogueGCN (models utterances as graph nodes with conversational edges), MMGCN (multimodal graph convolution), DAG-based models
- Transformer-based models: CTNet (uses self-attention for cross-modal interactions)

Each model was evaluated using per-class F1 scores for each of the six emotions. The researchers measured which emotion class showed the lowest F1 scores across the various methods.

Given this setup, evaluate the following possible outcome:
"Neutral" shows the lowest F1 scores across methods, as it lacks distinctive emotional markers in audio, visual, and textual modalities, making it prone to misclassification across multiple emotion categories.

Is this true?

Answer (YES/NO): NO